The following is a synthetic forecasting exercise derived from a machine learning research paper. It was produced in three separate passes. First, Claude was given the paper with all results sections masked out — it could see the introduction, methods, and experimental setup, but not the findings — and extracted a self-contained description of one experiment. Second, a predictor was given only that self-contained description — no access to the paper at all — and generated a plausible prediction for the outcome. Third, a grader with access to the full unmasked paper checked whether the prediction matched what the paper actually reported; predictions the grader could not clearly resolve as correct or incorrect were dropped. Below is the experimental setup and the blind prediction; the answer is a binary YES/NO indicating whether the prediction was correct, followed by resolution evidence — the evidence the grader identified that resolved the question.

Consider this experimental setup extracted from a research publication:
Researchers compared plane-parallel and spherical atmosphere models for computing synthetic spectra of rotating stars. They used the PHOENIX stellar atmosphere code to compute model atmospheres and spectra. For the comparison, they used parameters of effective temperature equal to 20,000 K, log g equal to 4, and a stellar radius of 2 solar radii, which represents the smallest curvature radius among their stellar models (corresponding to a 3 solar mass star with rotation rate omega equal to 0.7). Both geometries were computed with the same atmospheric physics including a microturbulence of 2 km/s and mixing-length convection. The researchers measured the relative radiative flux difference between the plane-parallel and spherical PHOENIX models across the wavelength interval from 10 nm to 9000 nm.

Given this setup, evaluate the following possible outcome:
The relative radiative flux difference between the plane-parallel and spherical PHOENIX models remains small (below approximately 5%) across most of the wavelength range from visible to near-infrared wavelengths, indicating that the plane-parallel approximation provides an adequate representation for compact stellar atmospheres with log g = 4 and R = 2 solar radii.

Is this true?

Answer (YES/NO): YES